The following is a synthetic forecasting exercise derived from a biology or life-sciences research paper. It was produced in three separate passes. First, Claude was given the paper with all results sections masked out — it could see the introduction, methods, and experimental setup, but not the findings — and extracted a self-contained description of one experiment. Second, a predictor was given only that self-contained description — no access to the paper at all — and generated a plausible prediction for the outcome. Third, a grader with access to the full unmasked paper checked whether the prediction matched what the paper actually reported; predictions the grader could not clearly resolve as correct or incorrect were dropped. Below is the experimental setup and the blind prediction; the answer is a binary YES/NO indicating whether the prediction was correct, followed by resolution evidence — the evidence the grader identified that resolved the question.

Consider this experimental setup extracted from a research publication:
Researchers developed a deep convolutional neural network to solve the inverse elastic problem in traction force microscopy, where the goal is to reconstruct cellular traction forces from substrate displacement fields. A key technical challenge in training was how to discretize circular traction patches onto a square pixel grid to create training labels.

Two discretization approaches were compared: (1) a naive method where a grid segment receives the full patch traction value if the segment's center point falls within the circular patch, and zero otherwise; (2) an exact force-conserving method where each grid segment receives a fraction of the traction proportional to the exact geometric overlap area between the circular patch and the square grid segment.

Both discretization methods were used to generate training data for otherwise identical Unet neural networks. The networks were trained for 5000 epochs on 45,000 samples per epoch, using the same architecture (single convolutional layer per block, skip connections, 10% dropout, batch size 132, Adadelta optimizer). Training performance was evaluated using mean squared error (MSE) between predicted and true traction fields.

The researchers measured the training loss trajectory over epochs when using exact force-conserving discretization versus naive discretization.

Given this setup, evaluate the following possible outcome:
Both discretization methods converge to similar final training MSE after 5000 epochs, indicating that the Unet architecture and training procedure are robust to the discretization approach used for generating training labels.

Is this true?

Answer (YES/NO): NO